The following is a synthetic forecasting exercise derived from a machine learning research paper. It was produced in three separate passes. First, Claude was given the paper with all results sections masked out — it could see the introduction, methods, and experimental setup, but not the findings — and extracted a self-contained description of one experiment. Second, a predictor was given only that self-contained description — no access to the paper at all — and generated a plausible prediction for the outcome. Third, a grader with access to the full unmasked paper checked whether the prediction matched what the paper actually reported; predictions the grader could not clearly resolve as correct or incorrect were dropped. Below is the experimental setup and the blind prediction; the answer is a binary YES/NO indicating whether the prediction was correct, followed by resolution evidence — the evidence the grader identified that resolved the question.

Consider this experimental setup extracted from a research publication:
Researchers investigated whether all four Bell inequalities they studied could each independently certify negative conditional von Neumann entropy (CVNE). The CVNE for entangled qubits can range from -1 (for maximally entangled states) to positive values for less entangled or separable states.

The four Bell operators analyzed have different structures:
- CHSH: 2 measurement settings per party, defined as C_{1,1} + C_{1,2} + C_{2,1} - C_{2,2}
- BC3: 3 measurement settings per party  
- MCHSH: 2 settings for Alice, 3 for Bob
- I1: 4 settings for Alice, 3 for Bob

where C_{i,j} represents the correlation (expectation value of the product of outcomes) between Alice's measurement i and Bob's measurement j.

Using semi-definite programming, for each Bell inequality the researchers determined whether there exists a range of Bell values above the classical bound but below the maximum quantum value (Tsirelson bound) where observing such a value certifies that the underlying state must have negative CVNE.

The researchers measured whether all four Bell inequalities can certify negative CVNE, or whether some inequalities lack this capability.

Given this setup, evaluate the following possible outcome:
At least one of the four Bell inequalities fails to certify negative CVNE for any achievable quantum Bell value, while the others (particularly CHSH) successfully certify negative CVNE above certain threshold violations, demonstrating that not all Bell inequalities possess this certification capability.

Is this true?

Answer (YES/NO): NO